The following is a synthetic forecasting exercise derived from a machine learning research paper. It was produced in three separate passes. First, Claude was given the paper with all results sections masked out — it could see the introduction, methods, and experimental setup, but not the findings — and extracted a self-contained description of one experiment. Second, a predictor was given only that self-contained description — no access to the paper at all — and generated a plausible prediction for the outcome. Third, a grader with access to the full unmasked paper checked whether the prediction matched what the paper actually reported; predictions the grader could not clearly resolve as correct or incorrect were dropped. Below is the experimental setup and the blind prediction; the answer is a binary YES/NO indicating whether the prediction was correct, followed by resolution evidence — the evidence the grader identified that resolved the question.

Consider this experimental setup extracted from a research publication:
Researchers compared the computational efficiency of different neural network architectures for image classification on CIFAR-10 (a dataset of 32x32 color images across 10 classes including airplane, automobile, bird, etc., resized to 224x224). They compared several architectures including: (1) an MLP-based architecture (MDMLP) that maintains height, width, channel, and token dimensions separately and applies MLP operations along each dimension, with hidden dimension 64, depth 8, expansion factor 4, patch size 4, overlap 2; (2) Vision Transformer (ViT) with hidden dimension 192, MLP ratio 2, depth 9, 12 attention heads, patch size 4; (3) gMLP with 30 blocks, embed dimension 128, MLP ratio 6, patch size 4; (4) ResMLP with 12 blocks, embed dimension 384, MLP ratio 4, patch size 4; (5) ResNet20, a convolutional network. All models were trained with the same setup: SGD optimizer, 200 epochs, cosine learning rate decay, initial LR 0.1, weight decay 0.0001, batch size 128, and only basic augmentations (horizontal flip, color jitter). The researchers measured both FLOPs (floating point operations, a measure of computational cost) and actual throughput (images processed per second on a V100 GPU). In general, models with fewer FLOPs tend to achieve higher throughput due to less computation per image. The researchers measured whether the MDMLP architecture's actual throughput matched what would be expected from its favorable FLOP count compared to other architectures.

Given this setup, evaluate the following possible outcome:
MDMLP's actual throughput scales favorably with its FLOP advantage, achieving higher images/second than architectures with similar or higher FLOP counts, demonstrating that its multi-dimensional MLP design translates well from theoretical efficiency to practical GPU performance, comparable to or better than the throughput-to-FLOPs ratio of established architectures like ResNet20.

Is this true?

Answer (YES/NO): NO